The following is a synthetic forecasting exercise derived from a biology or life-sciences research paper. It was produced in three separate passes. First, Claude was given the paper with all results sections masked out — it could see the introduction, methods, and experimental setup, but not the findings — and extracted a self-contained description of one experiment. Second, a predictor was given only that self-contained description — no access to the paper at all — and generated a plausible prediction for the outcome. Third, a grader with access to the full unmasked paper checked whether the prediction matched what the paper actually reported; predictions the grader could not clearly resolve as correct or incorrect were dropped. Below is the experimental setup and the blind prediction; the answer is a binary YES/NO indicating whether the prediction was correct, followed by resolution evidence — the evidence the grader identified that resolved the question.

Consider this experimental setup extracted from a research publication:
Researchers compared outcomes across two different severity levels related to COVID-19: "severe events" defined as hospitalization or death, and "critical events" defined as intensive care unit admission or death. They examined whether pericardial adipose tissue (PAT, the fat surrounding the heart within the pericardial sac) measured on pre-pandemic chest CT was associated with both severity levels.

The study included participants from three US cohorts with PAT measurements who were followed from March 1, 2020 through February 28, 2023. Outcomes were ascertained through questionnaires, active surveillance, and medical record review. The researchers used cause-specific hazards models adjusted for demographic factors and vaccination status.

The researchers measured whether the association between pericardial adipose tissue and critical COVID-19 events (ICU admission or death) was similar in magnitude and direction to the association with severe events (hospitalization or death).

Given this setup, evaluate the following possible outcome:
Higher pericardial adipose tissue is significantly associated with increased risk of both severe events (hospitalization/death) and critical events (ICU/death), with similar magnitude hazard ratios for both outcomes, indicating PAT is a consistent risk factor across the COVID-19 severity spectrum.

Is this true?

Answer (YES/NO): YES